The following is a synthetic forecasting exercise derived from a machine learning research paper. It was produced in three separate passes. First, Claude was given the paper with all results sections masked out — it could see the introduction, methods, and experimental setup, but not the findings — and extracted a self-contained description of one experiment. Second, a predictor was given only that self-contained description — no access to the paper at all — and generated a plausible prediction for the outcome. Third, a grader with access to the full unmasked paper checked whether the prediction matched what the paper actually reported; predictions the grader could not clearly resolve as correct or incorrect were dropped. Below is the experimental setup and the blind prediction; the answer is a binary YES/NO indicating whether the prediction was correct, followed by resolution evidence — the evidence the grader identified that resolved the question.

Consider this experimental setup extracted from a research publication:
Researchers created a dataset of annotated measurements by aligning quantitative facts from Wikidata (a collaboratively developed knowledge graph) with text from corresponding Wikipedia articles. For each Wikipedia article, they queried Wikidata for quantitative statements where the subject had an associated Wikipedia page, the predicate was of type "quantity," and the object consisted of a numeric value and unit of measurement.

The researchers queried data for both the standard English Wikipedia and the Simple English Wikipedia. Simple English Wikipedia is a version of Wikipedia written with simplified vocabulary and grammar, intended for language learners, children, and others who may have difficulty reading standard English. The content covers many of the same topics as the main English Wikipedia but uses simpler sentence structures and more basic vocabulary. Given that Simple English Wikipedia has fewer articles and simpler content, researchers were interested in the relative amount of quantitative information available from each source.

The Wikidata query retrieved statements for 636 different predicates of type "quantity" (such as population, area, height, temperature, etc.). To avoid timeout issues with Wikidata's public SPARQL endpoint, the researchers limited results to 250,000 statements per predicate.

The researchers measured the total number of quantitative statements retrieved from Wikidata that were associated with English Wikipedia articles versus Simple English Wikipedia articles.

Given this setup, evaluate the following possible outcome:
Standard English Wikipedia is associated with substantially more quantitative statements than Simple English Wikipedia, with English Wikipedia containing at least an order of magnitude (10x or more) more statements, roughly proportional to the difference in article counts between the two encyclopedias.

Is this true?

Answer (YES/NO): NO